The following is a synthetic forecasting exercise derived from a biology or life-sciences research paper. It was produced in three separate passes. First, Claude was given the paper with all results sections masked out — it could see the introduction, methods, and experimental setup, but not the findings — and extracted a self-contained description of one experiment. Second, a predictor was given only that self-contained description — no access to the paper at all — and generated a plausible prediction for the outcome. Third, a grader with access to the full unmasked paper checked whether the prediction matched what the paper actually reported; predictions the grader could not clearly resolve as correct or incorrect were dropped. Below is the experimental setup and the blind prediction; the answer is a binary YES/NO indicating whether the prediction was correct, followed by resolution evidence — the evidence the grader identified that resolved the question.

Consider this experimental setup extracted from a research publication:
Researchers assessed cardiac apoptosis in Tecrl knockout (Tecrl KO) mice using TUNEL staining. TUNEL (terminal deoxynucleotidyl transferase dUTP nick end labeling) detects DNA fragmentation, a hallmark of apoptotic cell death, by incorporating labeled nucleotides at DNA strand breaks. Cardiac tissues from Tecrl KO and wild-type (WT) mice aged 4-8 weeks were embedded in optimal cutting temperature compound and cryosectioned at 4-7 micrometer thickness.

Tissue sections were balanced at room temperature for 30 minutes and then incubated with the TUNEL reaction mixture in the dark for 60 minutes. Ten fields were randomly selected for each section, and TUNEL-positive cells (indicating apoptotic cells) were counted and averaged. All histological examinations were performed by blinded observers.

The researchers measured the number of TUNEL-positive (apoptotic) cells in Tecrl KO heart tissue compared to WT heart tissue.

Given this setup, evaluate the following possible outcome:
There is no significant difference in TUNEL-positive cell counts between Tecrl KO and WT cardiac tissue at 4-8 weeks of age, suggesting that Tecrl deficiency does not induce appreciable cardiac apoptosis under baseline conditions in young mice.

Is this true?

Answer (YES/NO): NO